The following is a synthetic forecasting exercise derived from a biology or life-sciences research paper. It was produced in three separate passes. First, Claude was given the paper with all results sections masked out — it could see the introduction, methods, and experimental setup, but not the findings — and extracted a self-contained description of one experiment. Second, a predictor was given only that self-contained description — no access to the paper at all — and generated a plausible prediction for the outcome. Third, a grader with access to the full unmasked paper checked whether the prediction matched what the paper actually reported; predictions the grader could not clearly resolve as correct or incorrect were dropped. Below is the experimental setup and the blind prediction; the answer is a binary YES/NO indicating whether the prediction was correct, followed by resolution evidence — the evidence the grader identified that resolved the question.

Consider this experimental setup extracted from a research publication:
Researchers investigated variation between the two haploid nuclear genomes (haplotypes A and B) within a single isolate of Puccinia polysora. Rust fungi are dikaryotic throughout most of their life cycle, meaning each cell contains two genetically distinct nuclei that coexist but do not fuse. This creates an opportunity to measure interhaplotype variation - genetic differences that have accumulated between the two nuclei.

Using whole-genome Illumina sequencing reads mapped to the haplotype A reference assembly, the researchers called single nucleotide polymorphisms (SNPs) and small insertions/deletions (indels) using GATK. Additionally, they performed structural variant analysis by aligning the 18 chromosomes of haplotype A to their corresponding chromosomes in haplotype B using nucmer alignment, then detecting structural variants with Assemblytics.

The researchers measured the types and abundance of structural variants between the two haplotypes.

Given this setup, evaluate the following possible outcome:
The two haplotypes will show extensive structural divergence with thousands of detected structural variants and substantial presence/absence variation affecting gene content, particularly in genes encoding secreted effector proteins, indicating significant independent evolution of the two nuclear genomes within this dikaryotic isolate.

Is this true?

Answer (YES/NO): NO